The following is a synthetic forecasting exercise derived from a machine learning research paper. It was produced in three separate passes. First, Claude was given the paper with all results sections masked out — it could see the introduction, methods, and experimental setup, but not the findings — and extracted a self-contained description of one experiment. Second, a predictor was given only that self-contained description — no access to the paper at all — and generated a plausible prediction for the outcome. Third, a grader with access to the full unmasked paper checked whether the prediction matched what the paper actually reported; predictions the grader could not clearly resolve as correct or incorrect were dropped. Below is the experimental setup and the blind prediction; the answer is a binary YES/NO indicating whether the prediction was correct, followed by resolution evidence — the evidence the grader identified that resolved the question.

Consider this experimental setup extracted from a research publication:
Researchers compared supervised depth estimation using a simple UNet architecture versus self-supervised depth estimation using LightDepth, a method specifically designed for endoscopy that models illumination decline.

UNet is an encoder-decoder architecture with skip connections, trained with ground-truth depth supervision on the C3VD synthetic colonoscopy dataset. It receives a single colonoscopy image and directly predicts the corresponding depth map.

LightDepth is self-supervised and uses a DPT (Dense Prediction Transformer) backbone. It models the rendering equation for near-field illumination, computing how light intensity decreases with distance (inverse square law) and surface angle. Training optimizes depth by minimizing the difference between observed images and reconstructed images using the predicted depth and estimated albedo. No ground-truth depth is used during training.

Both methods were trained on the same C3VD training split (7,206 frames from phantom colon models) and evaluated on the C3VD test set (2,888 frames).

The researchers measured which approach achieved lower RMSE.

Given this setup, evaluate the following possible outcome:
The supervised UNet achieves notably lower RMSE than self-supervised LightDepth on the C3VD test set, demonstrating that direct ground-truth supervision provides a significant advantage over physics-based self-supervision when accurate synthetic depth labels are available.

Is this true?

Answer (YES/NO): NO